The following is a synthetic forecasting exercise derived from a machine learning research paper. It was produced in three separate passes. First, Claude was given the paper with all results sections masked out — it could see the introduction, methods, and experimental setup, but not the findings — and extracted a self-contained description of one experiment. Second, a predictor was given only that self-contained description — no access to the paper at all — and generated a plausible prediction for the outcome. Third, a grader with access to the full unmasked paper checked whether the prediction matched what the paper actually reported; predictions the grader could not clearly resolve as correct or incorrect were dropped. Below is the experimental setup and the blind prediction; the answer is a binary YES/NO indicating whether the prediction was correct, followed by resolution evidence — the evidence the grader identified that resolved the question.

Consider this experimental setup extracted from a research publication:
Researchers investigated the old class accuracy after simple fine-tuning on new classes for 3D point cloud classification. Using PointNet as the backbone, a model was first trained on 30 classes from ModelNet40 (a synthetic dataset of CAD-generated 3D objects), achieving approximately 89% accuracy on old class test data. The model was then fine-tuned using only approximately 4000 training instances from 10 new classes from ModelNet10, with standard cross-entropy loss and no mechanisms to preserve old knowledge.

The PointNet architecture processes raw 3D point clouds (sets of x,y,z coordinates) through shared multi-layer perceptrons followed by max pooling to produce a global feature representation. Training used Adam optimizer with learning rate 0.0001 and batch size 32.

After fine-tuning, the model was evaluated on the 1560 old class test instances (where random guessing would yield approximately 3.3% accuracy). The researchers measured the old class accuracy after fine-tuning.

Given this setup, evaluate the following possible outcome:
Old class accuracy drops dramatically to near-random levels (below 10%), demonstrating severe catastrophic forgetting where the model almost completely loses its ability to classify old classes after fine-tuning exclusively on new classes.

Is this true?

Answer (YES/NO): NO